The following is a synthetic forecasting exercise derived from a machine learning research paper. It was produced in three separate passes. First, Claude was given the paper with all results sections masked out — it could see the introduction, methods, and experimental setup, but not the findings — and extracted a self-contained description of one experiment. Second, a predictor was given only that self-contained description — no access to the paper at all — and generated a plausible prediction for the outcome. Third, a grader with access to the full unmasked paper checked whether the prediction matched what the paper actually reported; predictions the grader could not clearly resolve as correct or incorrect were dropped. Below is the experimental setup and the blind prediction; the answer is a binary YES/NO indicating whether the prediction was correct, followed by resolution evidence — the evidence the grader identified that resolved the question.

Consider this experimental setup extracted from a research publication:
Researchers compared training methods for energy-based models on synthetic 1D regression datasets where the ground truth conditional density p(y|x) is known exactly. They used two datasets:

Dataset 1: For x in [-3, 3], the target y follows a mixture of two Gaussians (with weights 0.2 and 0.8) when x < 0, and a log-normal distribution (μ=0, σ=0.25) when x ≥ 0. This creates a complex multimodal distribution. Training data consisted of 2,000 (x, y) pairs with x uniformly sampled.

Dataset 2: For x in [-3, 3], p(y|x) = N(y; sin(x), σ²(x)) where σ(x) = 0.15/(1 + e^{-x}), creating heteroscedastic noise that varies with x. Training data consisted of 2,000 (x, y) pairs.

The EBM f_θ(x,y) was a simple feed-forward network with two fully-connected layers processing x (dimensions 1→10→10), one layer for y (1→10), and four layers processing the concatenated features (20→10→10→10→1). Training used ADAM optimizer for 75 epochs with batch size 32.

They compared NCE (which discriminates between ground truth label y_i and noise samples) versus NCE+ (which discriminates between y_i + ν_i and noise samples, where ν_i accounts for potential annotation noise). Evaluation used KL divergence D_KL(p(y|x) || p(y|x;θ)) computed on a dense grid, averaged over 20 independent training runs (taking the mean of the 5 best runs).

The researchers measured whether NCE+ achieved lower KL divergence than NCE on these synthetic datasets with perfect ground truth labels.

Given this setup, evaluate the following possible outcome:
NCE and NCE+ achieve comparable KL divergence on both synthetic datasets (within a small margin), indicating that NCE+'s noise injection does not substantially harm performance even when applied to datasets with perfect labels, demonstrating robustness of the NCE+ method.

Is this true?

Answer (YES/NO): YES